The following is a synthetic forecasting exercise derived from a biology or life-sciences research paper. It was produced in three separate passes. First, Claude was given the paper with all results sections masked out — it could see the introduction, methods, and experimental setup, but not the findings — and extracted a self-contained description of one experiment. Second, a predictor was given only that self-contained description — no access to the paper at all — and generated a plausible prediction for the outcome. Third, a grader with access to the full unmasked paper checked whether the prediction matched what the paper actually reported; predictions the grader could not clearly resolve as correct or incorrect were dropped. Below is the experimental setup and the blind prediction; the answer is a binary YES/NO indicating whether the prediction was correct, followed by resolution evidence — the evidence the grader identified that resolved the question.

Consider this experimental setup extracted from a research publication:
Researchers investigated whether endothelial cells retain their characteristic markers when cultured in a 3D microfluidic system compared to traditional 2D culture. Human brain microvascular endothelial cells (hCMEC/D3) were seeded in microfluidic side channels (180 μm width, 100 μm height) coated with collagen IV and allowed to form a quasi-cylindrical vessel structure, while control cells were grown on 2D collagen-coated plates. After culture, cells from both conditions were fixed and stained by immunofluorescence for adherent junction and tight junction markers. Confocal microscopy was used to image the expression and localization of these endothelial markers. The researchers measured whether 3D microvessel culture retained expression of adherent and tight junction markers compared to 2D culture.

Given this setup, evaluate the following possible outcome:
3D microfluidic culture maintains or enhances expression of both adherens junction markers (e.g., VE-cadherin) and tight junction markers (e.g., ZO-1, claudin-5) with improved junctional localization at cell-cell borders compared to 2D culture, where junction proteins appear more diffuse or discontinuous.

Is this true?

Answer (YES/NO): NO